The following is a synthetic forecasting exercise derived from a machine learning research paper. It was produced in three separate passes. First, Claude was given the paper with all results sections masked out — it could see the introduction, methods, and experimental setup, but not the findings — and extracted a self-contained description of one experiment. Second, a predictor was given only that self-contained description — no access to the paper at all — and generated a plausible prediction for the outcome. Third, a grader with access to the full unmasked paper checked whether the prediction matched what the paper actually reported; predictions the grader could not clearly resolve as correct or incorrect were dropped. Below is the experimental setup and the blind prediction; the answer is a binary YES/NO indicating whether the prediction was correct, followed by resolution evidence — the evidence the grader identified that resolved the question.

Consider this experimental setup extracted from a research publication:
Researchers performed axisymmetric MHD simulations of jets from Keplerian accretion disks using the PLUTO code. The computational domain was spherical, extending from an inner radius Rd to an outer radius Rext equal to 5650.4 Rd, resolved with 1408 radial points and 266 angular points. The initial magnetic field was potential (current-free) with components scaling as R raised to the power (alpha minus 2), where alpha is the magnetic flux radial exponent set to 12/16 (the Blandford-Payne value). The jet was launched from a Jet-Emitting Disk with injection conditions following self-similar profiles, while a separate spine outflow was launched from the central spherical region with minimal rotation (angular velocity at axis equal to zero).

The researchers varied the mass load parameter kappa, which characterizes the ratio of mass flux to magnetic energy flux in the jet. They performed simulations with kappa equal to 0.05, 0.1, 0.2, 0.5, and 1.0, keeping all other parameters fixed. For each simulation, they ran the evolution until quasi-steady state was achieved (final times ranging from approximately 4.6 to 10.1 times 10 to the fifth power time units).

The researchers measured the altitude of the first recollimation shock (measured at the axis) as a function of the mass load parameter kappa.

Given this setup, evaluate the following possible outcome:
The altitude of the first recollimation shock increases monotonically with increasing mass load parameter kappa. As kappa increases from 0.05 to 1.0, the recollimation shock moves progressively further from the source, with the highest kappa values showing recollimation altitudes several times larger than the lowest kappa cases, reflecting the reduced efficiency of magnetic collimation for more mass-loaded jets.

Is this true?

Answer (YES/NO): NO